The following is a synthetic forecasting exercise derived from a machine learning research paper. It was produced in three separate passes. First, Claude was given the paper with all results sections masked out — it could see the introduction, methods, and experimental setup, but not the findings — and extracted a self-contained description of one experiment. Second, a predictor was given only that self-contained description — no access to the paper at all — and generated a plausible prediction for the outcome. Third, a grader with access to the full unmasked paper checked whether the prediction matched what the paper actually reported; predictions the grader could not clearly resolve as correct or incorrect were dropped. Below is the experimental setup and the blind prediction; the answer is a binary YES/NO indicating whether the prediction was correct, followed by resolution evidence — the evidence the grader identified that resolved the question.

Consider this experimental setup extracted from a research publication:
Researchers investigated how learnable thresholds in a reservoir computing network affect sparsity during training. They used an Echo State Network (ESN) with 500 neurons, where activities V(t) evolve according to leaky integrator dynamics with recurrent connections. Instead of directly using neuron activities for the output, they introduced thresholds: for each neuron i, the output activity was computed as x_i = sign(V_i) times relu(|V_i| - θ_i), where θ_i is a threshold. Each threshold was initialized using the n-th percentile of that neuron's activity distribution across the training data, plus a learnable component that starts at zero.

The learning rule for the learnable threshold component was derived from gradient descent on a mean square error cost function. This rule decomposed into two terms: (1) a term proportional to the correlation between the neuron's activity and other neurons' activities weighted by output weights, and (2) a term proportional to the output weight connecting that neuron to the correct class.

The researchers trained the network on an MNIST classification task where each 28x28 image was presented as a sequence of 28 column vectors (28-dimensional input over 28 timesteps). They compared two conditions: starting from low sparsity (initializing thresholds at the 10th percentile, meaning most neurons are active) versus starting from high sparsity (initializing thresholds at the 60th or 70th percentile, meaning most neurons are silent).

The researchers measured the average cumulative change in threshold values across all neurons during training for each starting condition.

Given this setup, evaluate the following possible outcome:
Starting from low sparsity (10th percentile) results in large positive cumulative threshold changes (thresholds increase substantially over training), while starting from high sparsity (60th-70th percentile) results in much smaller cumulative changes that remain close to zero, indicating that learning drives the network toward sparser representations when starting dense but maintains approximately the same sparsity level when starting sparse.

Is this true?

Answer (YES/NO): NO